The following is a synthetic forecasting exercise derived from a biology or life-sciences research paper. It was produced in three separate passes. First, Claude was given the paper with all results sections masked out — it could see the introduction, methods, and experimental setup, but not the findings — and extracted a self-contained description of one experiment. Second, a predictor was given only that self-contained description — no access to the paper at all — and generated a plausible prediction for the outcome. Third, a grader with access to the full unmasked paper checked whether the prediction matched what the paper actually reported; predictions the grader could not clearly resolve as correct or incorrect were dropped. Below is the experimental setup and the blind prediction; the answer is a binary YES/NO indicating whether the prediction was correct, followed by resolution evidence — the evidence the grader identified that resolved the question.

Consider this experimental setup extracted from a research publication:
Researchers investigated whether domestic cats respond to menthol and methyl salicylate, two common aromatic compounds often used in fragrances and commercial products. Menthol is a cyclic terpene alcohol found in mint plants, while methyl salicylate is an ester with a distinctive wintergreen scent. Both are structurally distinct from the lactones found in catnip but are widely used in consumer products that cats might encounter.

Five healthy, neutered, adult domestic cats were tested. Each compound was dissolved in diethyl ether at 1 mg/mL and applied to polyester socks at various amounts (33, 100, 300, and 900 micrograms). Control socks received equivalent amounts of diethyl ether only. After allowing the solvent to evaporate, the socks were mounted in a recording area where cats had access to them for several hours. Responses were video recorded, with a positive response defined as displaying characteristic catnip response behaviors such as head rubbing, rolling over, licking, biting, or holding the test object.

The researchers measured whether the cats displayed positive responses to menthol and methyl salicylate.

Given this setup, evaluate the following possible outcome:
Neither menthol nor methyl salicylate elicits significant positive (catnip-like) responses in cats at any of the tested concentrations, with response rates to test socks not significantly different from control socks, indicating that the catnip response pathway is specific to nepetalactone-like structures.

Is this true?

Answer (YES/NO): YES